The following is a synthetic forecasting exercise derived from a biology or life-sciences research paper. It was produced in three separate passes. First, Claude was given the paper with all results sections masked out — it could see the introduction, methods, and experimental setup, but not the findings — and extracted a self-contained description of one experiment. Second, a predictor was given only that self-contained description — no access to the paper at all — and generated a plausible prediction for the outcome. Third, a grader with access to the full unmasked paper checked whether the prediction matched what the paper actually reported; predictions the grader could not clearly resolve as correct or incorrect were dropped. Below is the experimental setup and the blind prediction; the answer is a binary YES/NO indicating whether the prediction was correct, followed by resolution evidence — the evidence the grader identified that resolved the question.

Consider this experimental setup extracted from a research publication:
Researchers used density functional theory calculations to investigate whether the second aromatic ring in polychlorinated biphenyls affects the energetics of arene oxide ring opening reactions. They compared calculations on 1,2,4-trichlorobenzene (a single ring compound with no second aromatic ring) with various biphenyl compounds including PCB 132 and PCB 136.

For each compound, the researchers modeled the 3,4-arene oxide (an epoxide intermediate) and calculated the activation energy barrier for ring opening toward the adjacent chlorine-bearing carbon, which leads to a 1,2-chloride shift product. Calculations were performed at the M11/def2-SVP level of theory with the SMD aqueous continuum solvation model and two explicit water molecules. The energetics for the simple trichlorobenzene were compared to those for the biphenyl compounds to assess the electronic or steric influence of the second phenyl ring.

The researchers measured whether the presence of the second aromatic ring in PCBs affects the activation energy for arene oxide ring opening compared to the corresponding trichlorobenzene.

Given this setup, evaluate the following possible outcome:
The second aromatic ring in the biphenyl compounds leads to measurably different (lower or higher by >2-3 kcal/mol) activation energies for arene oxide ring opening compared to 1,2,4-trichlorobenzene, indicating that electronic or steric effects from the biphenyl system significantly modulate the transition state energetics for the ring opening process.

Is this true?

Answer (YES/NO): NO